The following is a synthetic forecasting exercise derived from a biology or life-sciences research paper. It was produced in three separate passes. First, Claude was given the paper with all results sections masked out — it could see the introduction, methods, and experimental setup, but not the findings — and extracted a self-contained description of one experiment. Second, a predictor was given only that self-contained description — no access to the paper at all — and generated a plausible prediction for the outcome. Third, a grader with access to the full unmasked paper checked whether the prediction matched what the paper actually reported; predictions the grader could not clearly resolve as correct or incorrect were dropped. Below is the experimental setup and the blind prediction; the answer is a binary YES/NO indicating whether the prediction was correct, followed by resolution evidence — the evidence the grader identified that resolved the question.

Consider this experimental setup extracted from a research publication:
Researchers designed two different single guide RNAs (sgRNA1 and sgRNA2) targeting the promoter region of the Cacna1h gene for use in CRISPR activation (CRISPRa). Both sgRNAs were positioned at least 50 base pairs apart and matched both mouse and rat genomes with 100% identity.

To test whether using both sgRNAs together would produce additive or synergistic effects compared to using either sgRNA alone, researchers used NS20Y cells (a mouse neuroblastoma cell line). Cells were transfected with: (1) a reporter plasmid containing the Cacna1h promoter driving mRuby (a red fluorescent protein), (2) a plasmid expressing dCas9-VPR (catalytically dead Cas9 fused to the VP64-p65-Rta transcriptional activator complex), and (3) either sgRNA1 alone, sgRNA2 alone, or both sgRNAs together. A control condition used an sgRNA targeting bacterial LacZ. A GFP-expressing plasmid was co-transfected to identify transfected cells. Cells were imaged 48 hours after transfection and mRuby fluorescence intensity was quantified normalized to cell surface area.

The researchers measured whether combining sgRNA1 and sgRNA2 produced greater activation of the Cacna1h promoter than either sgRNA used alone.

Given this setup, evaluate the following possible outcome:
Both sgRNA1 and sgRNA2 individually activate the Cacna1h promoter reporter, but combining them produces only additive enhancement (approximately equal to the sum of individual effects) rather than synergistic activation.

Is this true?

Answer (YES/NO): NO